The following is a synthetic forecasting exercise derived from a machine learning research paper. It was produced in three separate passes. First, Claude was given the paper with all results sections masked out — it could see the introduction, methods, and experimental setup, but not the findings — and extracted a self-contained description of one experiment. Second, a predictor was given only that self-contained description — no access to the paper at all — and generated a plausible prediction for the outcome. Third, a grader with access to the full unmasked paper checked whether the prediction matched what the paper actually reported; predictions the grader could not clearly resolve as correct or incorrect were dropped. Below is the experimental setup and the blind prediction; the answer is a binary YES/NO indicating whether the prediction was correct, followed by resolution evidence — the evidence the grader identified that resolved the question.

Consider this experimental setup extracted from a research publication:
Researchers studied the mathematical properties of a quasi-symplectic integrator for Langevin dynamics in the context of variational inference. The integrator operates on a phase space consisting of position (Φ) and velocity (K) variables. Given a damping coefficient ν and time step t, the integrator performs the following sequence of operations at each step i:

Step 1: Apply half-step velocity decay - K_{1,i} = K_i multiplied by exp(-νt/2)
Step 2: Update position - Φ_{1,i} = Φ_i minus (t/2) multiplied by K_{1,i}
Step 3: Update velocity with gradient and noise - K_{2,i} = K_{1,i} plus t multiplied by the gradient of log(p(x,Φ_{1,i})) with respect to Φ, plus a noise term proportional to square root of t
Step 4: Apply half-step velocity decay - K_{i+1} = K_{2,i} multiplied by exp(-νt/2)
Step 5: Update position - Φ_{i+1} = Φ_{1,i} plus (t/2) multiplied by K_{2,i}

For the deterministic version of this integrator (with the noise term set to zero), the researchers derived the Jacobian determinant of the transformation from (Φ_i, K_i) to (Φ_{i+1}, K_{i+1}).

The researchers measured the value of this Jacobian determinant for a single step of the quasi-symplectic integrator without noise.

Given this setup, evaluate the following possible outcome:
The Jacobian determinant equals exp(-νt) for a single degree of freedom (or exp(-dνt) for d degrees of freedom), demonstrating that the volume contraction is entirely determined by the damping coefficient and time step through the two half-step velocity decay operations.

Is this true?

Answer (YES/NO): NO